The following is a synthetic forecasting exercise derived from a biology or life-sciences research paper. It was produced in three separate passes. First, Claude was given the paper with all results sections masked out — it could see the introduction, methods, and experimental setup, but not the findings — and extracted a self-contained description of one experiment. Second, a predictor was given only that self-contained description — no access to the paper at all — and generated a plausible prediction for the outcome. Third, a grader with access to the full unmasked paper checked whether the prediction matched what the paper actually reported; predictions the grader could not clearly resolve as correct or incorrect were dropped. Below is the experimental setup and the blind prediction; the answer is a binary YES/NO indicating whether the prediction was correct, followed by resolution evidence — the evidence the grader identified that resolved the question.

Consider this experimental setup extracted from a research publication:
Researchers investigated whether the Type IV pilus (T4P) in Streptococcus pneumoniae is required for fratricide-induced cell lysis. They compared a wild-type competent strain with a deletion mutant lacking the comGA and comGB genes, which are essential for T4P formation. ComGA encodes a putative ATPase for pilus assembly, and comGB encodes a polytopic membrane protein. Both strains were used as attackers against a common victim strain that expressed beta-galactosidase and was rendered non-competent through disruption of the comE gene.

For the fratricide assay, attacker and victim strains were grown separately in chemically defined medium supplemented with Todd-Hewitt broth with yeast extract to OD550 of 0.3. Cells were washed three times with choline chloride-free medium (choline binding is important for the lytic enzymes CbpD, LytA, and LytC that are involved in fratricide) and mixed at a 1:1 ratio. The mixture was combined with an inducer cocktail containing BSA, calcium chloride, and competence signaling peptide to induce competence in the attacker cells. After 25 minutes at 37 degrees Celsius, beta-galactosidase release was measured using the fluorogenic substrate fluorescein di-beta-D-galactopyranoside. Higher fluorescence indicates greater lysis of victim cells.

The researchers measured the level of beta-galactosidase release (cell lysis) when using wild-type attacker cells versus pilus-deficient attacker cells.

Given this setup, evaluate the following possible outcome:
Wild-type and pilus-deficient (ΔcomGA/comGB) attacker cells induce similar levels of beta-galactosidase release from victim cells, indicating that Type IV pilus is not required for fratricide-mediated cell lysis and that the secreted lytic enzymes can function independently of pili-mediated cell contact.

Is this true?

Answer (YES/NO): YES